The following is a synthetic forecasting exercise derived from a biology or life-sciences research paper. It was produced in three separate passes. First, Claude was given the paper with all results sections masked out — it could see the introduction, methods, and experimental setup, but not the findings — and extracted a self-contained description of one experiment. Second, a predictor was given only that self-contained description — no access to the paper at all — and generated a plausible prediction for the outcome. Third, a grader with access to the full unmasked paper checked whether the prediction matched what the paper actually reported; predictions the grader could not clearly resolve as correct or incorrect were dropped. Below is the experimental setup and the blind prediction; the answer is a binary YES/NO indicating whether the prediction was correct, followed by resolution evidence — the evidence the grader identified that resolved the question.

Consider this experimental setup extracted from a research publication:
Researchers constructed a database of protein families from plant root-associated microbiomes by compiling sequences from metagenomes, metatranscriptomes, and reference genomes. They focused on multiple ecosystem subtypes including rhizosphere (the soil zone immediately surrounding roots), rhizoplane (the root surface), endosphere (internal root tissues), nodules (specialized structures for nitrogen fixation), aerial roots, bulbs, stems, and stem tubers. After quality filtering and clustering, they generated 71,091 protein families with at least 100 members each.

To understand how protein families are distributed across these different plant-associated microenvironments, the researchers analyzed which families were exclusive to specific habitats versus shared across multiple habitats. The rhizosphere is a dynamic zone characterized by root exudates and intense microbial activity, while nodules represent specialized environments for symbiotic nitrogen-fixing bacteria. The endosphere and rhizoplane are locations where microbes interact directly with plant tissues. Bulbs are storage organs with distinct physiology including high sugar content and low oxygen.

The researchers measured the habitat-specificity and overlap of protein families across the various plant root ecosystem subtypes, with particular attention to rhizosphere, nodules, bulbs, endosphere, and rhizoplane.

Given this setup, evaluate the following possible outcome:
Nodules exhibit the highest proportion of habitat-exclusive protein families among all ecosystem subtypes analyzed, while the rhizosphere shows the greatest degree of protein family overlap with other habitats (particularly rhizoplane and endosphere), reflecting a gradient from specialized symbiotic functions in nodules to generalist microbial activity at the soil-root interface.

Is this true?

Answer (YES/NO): NO